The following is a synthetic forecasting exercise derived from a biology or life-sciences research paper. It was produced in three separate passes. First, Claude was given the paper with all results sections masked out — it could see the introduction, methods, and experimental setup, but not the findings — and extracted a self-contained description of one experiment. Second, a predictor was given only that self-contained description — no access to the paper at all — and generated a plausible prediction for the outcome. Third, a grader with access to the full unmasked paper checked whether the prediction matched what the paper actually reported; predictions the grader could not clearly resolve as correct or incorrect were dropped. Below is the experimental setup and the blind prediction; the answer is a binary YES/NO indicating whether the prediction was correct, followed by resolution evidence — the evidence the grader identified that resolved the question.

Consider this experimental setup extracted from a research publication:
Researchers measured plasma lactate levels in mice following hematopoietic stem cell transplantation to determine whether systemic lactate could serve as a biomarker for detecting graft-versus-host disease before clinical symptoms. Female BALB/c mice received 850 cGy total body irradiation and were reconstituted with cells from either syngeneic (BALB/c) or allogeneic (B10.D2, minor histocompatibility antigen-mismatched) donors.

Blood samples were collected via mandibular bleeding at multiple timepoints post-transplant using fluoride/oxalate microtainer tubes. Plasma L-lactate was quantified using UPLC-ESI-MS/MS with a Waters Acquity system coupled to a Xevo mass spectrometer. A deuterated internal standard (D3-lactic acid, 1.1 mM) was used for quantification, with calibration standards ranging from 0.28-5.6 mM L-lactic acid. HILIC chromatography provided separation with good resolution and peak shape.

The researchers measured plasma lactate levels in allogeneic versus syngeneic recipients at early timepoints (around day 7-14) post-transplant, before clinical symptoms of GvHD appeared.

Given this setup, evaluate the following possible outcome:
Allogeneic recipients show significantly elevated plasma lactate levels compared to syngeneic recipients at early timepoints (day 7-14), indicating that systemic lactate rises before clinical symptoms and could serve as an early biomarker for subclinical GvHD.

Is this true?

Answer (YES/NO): NO